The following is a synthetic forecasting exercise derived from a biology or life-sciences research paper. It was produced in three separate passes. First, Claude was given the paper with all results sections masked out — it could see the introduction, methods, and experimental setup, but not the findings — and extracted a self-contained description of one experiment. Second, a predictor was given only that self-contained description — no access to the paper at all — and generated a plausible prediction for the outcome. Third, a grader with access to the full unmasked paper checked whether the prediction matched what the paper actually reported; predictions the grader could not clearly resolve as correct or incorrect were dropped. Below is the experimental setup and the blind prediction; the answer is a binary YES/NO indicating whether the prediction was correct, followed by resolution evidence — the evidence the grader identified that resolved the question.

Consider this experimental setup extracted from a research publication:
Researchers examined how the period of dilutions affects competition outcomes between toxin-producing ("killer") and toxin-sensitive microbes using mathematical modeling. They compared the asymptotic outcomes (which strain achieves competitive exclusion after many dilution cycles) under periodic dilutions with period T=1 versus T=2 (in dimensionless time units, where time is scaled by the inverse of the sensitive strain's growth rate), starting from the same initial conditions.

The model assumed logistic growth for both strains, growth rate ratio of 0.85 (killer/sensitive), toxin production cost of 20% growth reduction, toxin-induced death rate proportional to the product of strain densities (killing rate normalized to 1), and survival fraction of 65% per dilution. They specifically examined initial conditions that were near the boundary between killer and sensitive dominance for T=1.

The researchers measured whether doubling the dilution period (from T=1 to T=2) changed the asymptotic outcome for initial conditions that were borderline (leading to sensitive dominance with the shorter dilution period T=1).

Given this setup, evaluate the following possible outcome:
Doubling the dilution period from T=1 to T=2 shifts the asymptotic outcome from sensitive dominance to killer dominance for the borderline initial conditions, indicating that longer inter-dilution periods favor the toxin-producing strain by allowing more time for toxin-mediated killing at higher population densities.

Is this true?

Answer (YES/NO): YES